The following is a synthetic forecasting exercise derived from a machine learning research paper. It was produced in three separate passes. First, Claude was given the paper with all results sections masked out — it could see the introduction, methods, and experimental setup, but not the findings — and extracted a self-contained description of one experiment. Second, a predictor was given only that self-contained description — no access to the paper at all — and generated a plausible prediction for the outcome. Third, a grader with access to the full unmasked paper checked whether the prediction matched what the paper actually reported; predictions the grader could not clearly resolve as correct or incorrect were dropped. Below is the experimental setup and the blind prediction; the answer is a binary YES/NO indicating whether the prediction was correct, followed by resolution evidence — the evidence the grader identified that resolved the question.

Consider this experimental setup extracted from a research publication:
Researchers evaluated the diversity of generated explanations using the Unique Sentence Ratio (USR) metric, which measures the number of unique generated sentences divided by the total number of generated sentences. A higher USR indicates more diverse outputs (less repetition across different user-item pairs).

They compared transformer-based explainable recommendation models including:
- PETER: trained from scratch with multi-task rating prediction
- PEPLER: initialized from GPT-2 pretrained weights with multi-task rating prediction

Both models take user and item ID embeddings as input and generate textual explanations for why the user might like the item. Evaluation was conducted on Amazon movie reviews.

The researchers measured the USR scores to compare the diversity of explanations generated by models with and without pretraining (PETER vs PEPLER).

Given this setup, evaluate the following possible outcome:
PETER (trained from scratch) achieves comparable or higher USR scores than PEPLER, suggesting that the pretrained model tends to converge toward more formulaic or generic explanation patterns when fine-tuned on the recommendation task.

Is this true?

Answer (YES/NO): NO